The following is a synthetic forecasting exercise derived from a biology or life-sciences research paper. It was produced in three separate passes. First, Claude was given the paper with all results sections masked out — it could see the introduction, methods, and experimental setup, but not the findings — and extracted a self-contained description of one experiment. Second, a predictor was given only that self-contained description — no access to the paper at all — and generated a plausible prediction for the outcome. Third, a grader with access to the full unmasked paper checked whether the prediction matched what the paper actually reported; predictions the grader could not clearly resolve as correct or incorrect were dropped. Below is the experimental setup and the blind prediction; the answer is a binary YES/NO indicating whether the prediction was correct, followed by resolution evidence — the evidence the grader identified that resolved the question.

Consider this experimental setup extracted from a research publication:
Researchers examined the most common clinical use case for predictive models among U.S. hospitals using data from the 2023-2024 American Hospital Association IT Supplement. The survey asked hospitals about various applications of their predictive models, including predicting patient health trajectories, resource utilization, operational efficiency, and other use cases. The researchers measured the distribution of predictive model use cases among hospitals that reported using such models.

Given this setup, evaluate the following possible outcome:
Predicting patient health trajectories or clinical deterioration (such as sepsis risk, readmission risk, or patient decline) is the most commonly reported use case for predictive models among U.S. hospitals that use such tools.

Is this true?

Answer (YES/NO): YES